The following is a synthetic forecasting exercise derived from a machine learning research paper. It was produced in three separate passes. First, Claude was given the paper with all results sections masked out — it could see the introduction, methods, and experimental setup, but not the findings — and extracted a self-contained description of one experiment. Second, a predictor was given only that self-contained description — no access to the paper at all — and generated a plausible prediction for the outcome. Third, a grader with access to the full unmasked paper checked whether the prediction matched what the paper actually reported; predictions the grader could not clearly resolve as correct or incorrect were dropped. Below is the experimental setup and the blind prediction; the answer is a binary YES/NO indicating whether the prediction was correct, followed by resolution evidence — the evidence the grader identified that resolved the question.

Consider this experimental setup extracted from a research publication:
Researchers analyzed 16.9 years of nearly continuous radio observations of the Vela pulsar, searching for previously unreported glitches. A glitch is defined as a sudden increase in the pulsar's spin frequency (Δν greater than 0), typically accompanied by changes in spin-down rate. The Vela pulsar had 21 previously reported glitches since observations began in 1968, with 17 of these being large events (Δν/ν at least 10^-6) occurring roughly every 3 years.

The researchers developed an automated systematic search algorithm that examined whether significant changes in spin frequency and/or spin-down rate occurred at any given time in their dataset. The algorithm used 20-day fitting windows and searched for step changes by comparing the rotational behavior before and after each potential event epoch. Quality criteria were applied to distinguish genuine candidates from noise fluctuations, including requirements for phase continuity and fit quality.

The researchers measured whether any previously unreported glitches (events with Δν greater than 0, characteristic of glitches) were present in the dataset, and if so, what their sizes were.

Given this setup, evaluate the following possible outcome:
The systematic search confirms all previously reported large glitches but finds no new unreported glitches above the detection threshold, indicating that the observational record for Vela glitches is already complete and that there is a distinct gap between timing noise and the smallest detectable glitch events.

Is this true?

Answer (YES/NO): NO